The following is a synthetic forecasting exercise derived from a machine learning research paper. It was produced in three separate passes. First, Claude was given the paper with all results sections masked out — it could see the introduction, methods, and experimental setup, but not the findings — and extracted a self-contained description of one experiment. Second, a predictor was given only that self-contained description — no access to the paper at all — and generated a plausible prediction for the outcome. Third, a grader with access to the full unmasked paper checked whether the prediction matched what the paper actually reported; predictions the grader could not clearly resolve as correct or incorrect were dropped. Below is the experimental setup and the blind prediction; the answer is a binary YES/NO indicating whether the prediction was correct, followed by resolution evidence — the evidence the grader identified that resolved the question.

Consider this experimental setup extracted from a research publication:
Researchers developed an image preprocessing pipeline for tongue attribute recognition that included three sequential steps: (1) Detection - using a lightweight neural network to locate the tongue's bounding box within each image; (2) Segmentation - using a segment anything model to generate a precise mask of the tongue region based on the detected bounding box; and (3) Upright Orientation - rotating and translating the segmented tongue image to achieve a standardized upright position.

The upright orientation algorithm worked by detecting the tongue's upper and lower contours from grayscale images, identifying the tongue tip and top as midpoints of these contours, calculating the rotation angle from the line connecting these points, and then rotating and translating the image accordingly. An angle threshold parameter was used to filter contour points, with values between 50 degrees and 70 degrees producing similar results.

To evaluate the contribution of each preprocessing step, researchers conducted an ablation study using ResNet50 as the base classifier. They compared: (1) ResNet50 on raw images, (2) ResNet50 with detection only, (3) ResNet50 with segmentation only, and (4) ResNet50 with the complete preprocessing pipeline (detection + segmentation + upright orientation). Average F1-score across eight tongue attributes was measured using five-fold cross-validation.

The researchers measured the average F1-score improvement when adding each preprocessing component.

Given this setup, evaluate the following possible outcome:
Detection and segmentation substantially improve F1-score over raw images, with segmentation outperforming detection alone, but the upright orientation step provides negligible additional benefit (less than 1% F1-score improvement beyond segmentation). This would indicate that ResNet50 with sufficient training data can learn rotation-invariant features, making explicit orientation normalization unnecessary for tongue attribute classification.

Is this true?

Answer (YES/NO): NO